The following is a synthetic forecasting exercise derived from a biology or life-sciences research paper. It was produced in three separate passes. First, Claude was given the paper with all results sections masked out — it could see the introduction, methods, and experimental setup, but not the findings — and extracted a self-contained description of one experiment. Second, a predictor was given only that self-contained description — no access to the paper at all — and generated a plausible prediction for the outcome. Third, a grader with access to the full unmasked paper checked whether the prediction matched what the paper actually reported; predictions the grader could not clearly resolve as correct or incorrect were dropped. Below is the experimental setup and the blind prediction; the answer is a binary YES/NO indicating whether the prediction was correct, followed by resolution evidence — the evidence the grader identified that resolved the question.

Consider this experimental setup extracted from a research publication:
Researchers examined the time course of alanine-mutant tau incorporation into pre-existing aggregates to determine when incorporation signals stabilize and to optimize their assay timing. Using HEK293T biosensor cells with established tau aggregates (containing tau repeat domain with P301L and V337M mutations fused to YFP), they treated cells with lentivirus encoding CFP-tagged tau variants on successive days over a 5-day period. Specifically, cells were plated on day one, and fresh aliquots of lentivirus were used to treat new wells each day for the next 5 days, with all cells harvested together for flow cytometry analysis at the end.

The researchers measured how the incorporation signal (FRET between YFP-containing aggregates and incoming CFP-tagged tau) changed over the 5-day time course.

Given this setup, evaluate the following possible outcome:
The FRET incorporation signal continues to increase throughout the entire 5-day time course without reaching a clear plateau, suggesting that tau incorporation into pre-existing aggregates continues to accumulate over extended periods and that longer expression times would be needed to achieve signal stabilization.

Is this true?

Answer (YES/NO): NO